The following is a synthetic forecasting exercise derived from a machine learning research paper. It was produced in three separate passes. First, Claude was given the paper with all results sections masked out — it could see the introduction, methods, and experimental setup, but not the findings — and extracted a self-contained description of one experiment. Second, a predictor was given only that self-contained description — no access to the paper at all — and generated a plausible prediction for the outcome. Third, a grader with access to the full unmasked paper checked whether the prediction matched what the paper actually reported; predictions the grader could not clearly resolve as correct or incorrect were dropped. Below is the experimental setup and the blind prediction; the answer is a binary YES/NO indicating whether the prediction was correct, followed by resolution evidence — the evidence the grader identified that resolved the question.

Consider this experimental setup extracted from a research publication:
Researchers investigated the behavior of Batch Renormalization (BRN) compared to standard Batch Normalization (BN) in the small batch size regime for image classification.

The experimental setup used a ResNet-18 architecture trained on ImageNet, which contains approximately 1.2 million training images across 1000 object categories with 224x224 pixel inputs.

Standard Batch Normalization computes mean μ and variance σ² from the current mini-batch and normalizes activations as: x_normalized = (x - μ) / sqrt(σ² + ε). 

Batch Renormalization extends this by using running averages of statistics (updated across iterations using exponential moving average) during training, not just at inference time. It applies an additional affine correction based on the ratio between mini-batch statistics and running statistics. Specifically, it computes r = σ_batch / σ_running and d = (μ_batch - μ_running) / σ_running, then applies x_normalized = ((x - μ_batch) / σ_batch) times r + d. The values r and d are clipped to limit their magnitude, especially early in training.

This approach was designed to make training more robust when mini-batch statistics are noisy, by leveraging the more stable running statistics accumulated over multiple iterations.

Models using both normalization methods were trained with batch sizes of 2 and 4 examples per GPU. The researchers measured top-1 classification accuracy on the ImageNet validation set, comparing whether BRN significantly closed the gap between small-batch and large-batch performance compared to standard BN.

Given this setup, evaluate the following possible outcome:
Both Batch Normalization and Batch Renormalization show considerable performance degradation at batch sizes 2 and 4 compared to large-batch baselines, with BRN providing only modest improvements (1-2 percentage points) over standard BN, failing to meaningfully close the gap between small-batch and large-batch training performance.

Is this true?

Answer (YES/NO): NO